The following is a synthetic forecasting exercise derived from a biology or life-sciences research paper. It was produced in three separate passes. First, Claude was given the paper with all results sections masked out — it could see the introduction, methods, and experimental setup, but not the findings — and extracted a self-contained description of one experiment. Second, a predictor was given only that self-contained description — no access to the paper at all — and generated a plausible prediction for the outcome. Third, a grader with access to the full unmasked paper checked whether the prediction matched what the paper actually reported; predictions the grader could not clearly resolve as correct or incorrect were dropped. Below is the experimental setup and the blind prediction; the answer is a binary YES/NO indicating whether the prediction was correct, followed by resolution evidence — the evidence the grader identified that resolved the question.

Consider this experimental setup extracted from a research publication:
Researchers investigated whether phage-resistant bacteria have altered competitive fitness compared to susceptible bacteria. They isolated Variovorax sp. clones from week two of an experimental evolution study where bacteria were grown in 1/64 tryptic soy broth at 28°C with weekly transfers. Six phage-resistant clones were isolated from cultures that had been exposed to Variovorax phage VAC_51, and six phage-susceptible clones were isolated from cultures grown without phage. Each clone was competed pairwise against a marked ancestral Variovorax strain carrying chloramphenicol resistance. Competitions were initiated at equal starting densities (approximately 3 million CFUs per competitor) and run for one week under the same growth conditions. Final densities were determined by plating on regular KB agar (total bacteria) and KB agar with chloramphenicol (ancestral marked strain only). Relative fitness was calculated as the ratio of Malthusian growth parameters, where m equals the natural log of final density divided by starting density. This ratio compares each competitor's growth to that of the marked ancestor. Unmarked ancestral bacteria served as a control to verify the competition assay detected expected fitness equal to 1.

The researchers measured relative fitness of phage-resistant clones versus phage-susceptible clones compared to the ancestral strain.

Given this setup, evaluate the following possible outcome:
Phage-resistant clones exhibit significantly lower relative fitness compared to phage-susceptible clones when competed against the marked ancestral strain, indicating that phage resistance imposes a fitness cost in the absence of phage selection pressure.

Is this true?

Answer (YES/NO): NO